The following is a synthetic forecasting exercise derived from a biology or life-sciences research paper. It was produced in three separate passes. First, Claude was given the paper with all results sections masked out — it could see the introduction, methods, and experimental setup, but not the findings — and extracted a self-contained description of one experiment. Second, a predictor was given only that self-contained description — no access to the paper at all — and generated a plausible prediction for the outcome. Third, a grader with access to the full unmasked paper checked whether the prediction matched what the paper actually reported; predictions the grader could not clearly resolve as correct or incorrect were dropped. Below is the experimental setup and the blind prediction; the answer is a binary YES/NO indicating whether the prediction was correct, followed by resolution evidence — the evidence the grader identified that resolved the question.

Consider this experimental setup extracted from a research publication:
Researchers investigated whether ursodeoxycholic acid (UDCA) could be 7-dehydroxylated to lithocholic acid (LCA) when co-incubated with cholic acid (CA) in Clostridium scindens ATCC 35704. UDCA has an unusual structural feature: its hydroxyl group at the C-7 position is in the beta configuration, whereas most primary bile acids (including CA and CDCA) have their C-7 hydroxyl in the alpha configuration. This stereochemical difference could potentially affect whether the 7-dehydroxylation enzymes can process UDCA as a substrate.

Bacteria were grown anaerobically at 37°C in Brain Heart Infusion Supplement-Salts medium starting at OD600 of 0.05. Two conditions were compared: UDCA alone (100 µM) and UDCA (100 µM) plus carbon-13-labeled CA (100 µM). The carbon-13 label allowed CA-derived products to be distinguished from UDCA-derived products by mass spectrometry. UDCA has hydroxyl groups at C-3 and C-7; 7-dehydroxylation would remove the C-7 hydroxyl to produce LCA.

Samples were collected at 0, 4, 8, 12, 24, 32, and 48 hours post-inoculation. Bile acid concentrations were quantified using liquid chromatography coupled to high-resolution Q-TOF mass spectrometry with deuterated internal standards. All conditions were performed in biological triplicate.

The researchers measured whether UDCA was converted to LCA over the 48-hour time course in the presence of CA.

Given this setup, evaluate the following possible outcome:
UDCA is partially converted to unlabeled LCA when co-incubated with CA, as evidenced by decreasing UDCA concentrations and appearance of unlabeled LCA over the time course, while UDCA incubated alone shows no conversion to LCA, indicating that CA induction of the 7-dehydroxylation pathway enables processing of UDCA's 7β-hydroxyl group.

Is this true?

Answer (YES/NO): YES